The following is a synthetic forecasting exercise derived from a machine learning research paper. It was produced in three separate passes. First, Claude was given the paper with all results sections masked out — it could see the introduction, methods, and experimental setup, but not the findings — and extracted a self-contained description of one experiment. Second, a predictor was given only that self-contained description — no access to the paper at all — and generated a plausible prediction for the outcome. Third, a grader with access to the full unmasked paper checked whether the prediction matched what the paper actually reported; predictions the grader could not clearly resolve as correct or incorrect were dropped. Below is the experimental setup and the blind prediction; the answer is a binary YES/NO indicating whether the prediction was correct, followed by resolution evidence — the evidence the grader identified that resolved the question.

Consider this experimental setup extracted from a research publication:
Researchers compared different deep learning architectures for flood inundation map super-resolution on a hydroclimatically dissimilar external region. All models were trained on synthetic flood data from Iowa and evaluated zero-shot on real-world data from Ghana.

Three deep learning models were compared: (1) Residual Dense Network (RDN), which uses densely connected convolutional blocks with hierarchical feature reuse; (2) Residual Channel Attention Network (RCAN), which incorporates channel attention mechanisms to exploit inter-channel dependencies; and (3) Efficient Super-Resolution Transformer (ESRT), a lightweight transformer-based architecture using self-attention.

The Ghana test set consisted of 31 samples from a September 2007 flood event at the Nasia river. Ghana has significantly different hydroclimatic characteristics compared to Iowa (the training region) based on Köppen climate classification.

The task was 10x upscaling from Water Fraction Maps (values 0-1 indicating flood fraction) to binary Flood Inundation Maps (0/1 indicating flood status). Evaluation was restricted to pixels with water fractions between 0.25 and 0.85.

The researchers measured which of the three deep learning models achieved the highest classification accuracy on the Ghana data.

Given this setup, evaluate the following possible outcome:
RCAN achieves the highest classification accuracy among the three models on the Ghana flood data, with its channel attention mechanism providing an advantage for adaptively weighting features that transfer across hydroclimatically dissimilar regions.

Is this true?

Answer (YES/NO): YES